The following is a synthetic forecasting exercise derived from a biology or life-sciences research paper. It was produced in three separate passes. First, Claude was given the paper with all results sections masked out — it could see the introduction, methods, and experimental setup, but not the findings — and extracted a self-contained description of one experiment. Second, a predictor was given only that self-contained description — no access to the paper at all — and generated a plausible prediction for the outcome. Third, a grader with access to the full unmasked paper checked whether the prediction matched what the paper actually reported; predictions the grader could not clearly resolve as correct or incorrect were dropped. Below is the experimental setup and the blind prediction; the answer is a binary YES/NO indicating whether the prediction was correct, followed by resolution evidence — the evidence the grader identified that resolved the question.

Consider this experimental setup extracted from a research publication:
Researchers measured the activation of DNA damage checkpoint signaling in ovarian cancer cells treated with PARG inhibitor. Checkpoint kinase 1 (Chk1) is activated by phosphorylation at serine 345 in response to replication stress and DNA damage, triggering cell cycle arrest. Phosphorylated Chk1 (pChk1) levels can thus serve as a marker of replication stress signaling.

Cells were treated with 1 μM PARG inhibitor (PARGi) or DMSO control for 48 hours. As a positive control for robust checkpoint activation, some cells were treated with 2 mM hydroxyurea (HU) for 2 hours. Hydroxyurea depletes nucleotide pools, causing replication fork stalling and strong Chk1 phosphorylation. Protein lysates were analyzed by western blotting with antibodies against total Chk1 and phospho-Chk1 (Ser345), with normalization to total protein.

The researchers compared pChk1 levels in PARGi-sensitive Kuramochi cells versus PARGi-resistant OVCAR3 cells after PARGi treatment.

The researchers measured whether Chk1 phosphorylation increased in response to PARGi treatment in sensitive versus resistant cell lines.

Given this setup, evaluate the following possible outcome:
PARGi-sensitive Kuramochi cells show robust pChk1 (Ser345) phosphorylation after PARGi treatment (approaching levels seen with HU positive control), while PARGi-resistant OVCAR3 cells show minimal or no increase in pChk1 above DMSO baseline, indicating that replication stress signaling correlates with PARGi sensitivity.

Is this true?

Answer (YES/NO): YES